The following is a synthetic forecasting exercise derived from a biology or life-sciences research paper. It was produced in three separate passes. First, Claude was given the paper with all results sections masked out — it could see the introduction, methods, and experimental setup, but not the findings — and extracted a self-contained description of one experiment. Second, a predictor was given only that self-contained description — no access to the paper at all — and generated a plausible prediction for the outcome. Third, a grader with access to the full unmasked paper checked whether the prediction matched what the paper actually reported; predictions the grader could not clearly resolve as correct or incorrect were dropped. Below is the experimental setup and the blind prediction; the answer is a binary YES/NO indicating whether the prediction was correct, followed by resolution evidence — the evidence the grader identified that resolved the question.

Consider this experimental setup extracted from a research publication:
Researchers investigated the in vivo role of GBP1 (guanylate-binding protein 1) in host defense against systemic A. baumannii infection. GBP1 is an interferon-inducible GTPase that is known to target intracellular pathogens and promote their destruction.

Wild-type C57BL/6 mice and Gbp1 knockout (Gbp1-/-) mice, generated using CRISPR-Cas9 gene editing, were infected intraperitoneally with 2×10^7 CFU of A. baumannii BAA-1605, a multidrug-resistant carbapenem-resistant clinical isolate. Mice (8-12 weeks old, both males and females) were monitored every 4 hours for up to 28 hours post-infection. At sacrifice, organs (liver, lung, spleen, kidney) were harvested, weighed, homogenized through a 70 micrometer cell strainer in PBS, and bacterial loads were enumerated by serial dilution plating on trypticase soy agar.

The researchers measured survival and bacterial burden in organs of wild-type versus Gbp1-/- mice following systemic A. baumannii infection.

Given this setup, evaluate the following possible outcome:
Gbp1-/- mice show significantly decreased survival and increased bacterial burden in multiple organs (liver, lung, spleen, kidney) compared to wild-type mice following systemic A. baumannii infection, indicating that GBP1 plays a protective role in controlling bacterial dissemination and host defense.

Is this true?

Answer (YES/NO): NO